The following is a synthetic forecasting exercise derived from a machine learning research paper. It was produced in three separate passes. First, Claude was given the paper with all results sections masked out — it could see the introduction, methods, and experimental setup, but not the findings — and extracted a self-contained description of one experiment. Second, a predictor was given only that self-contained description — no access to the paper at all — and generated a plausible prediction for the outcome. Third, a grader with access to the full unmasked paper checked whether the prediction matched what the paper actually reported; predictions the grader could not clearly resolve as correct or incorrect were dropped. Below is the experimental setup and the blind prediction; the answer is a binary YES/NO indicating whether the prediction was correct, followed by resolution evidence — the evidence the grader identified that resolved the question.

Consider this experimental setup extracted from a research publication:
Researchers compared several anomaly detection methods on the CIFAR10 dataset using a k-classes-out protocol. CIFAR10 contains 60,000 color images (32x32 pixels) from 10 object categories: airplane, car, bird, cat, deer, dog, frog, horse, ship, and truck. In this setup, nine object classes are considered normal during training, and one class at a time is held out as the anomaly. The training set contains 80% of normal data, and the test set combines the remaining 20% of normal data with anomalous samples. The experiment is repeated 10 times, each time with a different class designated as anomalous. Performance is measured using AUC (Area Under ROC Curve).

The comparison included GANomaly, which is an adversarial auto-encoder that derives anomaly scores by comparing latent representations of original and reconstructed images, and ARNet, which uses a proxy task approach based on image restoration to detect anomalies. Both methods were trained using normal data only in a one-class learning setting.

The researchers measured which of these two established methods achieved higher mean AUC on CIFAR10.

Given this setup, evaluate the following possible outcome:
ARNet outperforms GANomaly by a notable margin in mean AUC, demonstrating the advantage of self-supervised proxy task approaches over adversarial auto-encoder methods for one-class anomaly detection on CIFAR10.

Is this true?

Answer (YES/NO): YES